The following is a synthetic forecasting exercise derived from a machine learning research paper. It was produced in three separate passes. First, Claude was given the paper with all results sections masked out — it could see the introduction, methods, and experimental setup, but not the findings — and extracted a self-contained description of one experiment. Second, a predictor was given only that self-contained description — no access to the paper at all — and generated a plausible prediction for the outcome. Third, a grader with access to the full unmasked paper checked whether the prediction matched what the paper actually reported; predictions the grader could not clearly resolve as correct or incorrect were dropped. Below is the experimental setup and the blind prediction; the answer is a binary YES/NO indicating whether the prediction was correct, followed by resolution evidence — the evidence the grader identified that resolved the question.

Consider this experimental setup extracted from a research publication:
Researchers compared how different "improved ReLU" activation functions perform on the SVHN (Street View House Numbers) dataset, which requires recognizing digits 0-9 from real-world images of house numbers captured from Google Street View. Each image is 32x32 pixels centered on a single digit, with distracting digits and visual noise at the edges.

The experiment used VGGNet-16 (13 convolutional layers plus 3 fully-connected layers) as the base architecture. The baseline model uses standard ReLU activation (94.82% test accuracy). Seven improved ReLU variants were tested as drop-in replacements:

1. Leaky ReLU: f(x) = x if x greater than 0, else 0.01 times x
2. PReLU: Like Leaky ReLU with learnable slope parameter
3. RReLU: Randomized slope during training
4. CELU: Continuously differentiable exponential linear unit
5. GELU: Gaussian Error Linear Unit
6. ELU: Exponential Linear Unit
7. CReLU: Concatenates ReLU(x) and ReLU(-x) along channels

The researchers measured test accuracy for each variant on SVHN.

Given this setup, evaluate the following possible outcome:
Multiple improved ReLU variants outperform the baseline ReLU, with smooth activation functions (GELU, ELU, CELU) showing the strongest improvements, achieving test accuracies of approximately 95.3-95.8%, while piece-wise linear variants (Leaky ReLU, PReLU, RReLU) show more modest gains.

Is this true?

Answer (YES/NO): NO